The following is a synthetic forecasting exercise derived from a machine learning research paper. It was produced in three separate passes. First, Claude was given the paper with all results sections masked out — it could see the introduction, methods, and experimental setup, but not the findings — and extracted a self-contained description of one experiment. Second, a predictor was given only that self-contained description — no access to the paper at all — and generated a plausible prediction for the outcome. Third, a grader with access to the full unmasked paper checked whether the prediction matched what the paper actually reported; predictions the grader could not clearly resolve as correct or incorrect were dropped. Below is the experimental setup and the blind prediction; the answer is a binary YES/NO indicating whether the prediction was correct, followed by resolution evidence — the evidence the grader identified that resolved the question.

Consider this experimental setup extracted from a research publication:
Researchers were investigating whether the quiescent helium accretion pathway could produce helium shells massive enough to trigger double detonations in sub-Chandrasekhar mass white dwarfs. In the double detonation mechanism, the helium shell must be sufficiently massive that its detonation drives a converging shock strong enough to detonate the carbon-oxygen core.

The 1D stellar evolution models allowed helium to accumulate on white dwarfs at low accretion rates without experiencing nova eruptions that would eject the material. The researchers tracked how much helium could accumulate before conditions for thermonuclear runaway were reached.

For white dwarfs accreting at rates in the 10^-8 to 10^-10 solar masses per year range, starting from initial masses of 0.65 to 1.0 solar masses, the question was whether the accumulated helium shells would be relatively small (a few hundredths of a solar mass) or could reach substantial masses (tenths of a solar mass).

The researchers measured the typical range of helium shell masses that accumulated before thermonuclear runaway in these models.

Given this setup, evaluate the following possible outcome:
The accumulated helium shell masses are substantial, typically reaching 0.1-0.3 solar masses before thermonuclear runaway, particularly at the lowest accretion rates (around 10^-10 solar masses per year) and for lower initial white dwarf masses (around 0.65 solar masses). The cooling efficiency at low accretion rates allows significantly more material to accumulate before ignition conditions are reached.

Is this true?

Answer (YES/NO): NO